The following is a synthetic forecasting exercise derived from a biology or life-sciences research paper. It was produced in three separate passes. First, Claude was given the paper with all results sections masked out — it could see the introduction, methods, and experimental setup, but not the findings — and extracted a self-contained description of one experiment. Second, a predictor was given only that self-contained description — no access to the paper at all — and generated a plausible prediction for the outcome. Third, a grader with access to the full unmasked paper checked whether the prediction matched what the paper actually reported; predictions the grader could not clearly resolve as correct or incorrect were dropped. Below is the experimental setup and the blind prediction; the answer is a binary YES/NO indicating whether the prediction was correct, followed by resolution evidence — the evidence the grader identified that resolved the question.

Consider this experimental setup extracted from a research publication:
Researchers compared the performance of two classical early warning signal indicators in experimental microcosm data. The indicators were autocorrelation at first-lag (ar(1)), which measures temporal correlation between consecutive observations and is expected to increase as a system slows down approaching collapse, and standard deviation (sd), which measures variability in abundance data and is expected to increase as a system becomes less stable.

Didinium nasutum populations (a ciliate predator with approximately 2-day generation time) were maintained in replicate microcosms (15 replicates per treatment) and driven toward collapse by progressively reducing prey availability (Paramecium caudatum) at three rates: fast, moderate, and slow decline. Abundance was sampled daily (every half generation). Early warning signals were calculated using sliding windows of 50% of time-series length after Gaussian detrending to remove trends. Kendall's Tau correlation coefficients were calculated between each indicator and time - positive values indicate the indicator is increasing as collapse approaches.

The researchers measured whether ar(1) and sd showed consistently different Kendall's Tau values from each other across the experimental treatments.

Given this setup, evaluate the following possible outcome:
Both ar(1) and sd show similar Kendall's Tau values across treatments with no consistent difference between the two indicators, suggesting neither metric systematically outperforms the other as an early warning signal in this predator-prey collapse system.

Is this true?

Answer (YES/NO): NO